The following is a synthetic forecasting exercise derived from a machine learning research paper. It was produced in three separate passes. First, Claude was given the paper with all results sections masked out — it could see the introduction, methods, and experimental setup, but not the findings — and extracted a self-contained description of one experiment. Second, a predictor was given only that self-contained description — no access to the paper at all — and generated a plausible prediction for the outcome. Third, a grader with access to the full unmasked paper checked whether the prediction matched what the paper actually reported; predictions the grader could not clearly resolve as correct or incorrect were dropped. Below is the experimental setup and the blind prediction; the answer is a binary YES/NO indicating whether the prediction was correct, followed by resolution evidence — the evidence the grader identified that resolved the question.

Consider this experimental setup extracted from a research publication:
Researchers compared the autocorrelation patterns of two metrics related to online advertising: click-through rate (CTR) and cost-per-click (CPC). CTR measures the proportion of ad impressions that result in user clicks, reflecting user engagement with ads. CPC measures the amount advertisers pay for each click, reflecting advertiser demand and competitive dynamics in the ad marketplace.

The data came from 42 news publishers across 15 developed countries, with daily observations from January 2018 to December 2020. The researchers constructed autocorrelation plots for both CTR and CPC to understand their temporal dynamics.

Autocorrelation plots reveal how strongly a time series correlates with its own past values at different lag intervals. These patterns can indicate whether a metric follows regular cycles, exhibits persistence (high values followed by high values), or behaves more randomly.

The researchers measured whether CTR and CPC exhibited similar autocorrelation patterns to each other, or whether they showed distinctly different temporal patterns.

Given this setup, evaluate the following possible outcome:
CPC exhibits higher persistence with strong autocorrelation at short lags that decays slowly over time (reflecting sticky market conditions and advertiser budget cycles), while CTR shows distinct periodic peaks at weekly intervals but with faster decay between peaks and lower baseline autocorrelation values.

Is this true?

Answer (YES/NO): NO